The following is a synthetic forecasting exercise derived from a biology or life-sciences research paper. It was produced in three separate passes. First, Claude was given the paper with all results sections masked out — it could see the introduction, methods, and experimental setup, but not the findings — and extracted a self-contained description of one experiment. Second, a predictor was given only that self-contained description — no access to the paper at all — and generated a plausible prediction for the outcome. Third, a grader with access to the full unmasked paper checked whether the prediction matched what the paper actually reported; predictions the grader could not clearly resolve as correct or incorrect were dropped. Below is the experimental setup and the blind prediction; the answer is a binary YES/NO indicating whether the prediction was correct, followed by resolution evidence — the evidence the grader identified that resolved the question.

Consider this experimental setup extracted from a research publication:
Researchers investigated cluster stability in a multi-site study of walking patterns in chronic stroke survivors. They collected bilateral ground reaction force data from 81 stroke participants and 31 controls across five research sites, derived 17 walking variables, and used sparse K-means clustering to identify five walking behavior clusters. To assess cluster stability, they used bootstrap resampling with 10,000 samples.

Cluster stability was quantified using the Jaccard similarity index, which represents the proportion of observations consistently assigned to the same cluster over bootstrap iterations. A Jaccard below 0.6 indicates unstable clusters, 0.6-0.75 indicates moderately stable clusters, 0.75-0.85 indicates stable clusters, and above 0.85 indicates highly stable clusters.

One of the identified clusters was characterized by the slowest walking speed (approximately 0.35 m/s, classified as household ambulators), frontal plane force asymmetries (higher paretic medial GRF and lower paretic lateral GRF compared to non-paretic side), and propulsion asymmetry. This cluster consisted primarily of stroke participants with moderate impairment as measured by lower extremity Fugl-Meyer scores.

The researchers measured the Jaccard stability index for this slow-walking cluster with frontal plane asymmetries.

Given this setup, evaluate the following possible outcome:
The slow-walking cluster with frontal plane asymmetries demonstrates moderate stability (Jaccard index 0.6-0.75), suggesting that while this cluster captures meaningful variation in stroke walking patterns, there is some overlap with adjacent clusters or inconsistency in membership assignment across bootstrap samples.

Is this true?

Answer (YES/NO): NO